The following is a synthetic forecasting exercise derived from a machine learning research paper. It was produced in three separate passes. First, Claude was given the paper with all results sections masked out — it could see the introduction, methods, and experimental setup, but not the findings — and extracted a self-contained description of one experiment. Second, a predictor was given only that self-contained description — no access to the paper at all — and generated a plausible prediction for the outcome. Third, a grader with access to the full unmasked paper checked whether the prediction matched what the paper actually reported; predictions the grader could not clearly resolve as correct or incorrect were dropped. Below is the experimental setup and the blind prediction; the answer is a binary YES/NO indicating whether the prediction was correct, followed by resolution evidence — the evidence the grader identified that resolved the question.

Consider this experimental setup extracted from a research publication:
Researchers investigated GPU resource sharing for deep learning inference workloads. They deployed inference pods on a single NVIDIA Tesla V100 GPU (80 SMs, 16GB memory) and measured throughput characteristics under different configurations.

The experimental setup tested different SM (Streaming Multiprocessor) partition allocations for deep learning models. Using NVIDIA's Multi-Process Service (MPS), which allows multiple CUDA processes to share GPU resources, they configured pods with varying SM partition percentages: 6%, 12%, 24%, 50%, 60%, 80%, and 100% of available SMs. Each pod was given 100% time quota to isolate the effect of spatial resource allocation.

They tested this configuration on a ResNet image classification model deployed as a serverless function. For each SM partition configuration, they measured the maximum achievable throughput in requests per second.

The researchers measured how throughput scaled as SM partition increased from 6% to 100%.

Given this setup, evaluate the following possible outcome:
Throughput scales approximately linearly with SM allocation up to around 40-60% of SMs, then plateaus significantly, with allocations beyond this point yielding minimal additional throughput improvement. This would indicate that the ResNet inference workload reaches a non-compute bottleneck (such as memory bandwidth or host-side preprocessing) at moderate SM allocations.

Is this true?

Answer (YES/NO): NO